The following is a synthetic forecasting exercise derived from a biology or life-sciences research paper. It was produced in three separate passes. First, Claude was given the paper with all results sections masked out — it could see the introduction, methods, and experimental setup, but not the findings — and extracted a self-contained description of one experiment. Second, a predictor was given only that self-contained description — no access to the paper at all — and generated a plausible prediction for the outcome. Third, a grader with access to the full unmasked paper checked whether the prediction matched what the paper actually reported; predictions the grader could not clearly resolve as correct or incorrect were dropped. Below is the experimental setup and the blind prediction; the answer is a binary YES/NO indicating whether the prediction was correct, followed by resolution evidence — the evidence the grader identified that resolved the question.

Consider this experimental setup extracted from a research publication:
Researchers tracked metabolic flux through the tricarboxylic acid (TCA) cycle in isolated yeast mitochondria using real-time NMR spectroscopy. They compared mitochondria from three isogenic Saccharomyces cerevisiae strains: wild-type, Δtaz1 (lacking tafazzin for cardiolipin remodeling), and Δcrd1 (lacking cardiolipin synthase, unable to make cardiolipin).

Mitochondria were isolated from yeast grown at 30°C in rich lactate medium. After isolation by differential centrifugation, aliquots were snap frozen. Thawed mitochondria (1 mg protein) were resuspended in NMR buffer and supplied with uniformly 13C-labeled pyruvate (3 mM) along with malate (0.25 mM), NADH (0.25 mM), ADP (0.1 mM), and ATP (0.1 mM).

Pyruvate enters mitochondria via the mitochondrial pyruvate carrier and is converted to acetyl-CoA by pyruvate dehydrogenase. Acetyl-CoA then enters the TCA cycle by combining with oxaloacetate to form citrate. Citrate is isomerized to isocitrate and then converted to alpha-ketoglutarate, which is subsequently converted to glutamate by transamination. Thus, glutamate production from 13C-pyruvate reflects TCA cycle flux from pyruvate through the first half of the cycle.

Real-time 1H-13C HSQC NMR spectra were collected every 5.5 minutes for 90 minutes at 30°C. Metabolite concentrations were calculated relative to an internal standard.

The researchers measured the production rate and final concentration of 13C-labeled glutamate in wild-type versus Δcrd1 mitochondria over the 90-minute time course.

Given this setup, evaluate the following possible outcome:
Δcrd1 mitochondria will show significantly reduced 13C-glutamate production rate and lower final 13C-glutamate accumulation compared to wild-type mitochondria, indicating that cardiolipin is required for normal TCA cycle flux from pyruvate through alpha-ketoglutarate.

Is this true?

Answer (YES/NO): NO